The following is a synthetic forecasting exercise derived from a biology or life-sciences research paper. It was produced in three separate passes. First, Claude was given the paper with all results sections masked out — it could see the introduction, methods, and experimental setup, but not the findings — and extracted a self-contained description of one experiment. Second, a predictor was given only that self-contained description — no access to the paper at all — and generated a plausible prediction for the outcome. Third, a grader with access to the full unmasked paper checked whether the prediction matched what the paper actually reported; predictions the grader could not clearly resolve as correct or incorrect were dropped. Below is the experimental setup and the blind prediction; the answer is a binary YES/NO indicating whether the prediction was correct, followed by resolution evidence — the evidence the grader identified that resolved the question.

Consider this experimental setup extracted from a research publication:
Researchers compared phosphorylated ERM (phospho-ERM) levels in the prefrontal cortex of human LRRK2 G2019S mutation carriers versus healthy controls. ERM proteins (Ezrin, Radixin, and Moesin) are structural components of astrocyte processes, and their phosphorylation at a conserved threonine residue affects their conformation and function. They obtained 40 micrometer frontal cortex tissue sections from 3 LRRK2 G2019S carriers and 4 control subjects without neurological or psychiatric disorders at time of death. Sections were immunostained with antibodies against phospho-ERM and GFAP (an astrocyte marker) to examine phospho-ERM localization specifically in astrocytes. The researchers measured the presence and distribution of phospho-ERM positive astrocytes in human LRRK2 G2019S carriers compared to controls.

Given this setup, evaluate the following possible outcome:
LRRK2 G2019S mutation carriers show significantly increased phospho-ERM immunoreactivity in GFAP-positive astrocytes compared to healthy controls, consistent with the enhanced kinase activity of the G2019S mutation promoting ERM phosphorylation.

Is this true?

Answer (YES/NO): YES